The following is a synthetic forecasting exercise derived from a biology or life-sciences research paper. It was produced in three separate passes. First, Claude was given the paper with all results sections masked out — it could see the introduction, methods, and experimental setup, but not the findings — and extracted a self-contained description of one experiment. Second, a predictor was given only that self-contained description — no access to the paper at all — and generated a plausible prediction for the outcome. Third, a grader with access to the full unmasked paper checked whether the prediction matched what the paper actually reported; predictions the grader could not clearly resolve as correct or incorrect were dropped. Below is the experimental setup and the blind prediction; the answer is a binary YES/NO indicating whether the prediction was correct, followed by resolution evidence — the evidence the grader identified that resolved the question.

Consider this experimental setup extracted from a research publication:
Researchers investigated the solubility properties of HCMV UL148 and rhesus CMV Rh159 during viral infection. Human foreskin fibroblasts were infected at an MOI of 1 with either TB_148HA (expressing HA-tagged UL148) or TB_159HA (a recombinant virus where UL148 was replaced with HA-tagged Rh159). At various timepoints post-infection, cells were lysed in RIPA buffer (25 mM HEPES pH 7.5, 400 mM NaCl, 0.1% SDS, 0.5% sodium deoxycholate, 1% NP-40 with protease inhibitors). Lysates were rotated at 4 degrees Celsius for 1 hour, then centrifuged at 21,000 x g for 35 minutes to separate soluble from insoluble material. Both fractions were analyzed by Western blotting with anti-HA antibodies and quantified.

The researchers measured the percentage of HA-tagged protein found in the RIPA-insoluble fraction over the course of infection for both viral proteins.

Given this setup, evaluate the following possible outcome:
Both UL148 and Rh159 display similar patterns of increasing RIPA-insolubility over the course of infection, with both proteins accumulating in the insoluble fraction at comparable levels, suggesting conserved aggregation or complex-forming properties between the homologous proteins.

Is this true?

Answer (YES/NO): NO